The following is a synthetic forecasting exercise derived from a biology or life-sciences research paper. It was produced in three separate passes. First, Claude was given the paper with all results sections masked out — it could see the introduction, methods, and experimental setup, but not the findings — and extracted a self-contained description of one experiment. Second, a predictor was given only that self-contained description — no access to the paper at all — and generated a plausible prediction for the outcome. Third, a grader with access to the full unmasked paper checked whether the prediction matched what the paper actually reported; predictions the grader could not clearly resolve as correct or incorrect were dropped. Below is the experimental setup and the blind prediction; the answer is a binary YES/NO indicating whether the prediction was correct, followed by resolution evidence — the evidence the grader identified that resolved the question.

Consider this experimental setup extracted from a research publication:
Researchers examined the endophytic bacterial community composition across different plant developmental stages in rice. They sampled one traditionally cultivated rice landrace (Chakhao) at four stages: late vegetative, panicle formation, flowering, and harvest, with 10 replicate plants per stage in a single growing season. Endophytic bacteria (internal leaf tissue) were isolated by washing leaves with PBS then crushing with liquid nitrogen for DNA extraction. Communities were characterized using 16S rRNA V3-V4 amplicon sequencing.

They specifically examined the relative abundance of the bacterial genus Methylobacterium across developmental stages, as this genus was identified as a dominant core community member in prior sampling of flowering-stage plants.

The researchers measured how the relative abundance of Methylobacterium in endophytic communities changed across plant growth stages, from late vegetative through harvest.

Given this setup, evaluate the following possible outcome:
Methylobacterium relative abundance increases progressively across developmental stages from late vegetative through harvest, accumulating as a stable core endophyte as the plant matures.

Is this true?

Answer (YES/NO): NO